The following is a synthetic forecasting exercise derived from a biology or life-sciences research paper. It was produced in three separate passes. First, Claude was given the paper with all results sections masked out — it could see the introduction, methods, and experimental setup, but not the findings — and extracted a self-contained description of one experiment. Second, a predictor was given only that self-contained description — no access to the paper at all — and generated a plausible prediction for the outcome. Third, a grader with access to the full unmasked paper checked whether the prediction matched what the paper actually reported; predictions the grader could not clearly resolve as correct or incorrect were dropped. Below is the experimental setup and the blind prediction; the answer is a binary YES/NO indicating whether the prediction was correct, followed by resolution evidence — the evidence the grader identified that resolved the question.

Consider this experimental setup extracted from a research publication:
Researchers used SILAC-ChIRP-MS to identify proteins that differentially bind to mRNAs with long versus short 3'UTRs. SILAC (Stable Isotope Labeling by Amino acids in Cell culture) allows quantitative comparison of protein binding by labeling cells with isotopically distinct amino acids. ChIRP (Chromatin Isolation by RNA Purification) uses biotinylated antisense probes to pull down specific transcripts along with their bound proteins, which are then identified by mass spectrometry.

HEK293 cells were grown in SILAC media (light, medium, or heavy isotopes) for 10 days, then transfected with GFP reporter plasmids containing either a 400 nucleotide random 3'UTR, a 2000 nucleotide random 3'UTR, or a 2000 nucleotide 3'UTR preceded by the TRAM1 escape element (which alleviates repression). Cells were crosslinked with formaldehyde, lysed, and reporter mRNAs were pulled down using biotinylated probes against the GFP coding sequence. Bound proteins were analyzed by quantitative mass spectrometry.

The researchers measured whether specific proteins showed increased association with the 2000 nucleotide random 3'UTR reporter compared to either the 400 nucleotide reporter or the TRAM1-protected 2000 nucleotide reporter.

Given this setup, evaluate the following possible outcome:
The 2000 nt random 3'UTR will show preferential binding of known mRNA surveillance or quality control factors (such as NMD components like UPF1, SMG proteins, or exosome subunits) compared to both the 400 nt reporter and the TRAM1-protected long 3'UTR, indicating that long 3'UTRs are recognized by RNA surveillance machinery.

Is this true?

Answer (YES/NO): NO